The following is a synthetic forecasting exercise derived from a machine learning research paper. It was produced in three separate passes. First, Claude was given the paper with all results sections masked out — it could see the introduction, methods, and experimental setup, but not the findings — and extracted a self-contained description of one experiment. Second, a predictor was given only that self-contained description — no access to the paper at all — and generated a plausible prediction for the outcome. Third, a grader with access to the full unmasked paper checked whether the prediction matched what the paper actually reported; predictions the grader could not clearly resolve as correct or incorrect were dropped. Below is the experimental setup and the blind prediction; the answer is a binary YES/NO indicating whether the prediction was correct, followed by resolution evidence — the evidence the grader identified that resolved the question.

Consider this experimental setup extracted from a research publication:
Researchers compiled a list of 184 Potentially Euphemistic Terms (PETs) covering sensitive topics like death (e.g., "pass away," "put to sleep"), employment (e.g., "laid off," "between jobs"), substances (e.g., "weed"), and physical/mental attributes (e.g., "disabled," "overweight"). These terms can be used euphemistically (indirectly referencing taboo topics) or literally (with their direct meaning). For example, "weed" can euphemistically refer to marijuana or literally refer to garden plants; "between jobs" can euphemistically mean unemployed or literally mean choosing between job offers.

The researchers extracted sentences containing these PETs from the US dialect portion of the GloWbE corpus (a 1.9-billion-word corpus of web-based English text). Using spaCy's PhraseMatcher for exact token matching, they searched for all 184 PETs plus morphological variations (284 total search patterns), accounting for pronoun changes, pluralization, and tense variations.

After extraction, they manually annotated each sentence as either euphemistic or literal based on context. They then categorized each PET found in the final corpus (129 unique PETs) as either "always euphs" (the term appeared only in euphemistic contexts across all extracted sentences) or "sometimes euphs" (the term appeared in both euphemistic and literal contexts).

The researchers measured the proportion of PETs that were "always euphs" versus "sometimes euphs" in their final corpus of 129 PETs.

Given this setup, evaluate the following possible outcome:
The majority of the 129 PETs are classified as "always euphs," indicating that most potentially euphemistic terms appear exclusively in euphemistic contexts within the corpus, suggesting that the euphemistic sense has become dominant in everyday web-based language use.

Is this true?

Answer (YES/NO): YES